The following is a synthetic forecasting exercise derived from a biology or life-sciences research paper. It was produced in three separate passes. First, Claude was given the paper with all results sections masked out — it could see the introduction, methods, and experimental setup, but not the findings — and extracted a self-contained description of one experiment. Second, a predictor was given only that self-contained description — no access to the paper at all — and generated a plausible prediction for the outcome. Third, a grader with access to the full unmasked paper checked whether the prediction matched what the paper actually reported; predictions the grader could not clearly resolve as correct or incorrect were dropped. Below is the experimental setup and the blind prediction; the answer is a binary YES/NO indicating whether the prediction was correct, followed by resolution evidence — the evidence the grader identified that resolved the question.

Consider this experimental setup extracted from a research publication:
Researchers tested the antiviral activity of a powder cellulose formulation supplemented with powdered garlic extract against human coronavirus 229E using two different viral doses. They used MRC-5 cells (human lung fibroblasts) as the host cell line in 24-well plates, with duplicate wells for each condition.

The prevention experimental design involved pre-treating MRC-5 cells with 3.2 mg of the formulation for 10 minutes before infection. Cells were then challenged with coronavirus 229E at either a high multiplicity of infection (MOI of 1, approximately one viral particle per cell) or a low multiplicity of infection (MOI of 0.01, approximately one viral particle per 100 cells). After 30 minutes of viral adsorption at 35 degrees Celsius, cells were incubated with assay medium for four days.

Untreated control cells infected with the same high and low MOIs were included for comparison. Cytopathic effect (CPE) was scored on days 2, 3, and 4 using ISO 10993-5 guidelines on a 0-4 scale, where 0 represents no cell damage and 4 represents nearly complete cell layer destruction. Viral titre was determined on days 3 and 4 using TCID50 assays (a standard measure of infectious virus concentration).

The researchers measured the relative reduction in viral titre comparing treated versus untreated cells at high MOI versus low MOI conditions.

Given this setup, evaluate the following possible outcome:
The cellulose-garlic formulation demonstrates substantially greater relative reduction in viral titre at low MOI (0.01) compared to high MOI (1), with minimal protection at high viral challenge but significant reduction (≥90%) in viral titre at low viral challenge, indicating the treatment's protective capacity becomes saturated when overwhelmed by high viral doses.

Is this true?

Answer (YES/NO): NO